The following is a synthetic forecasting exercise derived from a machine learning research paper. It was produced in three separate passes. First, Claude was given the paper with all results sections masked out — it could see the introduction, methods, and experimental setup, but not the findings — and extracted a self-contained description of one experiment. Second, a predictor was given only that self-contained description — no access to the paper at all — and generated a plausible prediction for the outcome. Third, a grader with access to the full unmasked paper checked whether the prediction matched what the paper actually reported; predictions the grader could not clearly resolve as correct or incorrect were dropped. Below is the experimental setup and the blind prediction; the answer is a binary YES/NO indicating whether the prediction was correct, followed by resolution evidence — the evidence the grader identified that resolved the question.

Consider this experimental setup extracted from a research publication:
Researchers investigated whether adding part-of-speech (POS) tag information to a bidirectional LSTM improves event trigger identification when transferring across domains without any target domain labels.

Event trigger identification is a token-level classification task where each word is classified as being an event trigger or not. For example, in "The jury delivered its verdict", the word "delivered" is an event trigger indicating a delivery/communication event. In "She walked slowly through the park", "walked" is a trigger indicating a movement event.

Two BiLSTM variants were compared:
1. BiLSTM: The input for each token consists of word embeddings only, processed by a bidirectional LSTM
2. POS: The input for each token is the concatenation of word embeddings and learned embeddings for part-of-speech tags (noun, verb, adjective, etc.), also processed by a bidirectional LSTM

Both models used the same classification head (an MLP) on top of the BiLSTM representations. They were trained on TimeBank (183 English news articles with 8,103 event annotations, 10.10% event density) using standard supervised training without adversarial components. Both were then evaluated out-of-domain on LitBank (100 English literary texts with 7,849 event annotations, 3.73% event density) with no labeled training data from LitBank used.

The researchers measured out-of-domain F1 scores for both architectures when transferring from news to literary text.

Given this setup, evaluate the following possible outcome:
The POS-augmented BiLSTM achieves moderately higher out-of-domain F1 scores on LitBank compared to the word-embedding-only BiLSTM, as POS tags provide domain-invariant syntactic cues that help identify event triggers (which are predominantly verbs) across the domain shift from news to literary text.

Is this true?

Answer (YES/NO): NO